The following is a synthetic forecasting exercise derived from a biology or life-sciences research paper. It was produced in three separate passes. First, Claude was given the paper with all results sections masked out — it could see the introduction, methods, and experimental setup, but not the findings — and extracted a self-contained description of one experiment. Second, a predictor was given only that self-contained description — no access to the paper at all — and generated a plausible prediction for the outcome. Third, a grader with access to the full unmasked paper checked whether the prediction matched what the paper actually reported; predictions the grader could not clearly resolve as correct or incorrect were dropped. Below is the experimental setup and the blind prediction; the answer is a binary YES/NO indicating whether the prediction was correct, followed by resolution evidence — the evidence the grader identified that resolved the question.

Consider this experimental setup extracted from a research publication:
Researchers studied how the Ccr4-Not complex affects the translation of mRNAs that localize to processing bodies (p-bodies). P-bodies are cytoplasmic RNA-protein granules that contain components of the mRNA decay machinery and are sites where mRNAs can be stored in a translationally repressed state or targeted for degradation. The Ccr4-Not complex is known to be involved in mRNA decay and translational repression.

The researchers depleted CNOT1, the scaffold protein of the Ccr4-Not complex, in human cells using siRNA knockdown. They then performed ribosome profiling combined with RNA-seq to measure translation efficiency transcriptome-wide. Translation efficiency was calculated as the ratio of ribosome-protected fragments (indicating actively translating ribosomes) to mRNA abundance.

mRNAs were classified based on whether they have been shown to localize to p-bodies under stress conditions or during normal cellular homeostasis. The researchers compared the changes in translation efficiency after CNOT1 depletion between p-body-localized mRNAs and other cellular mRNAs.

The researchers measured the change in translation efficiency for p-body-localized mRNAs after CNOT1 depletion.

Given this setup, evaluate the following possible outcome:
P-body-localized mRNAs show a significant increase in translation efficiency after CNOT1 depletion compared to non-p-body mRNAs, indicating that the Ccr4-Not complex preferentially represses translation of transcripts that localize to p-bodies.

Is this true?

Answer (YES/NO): YES